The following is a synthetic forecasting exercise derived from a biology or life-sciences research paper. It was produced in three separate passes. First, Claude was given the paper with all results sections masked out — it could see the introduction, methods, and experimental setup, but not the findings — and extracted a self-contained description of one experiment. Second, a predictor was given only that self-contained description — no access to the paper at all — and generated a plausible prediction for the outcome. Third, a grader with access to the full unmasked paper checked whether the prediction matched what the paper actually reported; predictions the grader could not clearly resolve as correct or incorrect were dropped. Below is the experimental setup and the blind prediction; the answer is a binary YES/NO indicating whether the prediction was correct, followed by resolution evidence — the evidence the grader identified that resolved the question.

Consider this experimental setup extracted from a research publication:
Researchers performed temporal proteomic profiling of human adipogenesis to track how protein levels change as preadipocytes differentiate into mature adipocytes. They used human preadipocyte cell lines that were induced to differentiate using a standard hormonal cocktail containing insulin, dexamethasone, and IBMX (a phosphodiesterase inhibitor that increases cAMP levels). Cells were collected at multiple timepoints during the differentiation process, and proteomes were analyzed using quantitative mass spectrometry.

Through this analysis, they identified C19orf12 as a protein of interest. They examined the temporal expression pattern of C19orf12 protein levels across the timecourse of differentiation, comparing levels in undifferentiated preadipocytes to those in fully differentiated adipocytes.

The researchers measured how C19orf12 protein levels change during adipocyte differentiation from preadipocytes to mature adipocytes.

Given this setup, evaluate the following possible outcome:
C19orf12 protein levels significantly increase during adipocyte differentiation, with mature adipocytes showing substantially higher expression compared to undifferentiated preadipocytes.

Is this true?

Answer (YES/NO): YES